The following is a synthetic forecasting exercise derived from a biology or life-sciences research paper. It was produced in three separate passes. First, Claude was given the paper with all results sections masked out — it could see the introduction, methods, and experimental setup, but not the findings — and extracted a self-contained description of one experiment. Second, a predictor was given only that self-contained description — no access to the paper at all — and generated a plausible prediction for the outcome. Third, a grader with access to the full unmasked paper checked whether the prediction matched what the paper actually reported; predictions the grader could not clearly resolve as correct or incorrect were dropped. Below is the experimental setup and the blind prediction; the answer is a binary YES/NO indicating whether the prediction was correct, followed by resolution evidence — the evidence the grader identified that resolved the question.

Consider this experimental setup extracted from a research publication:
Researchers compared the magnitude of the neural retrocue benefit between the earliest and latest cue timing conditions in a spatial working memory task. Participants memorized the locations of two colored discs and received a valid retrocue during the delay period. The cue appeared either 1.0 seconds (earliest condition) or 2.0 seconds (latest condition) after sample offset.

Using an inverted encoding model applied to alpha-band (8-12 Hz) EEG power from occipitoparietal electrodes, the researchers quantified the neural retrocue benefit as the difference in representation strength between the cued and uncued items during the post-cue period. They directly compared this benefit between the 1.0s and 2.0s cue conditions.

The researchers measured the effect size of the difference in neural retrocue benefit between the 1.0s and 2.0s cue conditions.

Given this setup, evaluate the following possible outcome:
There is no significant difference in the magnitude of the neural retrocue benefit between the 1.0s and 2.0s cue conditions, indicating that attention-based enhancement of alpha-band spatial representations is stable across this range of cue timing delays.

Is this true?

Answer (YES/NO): NO